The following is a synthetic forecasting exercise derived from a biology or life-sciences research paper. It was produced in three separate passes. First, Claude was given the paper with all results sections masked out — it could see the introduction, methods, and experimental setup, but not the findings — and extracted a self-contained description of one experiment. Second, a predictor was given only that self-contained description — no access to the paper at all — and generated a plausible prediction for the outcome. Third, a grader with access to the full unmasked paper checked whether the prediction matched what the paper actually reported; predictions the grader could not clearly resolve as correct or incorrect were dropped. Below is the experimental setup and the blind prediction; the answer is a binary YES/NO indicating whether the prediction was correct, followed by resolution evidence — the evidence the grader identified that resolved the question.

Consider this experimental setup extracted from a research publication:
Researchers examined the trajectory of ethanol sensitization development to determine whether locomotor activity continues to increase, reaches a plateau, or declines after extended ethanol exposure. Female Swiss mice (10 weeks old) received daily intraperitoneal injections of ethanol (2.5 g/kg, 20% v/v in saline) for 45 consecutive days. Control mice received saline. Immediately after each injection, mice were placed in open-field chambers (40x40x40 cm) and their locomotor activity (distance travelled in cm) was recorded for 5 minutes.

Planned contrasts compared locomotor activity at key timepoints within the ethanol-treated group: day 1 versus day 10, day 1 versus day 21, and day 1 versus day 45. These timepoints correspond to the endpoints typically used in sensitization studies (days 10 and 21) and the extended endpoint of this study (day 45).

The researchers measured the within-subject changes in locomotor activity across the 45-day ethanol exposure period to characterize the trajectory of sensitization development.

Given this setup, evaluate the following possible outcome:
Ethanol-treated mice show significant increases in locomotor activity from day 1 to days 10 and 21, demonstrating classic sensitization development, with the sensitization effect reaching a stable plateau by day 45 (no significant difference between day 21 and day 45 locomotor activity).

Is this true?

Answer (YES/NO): NO